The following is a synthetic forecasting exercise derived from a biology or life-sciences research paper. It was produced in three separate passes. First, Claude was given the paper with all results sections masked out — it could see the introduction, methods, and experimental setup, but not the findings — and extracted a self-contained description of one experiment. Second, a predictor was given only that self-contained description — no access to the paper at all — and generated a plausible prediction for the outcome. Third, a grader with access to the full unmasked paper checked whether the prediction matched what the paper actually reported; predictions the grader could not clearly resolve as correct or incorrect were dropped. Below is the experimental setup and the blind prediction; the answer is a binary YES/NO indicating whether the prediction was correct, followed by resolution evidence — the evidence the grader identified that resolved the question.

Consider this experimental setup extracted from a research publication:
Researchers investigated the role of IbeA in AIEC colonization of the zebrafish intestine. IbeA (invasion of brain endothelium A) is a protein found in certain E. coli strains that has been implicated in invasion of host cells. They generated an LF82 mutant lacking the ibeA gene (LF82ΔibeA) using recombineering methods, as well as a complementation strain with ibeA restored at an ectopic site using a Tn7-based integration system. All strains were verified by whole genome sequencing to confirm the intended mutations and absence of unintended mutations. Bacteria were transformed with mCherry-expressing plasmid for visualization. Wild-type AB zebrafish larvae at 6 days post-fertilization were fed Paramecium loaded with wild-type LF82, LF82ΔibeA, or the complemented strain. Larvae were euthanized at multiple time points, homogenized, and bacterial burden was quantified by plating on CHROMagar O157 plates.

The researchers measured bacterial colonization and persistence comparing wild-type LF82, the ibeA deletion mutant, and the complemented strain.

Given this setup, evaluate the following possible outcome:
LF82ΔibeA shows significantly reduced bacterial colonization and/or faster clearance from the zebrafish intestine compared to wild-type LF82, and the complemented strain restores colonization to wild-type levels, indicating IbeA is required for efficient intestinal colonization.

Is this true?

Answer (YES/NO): NO